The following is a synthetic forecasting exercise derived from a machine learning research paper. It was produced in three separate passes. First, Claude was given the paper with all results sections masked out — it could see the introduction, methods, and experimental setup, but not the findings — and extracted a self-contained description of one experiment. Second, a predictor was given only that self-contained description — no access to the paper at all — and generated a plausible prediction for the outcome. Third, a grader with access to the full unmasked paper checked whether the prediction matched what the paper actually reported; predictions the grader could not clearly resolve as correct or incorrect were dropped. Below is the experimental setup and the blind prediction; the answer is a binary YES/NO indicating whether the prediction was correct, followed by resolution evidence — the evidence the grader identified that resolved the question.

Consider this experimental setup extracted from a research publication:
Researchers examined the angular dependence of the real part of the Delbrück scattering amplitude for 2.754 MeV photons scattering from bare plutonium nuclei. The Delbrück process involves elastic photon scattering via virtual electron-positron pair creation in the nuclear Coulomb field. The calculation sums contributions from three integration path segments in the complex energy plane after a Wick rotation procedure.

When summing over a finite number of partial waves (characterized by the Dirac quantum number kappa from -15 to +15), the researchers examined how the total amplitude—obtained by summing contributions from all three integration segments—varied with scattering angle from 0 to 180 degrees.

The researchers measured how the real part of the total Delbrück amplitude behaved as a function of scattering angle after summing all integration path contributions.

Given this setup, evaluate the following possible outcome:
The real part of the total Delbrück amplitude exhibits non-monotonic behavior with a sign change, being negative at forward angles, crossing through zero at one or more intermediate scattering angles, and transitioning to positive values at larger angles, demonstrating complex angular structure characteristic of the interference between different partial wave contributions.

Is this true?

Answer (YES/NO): NO